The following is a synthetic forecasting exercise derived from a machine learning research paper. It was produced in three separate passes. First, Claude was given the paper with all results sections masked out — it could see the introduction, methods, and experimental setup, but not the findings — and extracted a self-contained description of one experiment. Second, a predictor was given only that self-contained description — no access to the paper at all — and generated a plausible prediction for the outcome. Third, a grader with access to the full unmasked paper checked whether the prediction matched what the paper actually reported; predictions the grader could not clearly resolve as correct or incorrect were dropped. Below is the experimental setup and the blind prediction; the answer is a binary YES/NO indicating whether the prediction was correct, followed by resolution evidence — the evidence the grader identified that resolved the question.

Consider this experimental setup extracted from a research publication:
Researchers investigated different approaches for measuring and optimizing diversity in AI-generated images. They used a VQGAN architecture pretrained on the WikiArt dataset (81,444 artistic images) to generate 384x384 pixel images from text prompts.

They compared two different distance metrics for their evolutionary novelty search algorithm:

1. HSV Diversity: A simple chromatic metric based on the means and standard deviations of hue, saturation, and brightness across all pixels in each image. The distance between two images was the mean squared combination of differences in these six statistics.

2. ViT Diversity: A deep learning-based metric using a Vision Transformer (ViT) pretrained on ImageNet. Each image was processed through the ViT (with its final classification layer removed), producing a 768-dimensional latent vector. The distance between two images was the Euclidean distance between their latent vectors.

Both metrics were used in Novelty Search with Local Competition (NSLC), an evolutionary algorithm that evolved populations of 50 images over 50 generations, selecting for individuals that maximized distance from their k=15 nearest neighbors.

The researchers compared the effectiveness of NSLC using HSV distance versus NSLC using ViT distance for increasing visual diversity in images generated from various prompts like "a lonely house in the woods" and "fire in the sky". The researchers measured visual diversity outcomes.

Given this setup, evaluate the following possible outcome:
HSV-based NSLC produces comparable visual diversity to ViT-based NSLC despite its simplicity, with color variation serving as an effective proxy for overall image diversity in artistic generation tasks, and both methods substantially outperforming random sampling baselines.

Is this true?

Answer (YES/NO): NO